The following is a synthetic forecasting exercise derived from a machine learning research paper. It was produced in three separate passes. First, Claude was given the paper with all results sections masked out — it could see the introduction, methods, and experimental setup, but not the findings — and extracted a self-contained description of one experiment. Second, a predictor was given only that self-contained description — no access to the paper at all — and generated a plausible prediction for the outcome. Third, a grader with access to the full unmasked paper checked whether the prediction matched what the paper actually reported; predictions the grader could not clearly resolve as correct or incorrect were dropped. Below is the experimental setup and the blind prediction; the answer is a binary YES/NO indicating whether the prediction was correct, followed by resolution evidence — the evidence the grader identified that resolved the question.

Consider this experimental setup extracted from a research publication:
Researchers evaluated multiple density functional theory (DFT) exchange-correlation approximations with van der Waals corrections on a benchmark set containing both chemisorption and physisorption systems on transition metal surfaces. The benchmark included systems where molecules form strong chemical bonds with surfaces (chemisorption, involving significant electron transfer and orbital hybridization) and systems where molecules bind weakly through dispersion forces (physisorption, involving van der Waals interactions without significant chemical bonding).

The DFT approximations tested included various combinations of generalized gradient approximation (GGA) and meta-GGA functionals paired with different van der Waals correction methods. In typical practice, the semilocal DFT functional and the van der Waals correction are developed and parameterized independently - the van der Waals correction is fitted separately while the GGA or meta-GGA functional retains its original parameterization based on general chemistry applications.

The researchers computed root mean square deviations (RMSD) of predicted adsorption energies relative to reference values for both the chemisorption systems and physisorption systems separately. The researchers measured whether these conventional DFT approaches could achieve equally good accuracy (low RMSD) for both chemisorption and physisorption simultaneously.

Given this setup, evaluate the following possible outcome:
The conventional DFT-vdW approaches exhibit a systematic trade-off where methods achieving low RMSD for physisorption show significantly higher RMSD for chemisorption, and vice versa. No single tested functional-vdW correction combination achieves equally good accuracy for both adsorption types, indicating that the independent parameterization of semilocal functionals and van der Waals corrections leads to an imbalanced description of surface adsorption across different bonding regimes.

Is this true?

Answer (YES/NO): YES